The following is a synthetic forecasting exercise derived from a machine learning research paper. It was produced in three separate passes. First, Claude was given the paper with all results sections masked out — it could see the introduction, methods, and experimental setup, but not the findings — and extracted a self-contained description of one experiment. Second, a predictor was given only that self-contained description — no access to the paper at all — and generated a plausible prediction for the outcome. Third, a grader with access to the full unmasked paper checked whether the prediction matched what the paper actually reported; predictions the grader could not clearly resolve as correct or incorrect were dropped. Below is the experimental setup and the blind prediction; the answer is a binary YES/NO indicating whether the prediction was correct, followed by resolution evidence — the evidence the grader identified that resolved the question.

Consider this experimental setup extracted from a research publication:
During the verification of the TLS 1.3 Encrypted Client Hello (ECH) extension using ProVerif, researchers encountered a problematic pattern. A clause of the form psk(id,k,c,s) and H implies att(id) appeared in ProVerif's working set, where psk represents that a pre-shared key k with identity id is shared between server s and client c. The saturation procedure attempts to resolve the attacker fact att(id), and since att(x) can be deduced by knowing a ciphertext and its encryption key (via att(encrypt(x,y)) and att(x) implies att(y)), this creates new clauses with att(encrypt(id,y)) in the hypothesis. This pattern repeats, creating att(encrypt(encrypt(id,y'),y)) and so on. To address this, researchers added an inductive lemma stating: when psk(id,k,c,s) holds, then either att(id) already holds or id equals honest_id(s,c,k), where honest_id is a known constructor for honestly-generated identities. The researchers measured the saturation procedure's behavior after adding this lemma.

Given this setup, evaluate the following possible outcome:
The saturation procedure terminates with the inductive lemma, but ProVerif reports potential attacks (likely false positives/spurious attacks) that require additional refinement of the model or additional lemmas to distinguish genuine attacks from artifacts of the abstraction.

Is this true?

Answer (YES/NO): NO